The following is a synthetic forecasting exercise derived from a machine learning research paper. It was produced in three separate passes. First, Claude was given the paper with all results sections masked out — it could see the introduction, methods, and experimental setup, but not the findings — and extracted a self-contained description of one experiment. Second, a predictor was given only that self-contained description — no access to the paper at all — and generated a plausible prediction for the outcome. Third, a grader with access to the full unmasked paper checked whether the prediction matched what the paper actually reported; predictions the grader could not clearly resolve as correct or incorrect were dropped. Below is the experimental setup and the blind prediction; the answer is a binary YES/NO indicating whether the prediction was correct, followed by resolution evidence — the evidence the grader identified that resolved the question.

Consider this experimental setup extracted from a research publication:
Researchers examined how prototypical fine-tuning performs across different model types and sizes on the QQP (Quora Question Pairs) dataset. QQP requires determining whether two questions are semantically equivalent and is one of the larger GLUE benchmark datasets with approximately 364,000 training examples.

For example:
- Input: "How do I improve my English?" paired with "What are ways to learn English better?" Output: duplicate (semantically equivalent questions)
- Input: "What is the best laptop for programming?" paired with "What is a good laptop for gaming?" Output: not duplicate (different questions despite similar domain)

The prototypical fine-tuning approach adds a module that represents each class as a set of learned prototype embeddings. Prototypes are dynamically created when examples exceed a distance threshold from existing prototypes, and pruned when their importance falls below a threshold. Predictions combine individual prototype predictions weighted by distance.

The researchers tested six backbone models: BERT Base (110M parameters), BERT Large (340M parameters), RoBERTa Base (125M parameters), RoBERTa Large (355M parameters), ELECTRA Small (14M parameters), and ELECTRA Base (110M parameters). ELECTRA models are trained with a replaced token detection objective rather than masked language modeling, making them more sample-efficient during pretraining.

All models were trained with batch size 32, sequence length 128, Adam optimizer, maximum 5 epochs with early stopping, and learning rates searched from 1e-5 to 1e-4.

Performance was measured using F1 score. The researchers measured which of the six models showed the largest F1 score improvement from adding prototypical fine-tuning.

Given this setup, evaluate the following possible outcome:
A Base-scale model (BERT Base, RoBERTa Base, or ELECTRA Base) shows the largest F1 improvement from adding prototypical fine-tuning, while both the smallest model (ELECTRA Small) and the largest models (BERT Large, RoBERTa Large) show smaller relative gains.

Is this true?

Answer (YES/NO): NO